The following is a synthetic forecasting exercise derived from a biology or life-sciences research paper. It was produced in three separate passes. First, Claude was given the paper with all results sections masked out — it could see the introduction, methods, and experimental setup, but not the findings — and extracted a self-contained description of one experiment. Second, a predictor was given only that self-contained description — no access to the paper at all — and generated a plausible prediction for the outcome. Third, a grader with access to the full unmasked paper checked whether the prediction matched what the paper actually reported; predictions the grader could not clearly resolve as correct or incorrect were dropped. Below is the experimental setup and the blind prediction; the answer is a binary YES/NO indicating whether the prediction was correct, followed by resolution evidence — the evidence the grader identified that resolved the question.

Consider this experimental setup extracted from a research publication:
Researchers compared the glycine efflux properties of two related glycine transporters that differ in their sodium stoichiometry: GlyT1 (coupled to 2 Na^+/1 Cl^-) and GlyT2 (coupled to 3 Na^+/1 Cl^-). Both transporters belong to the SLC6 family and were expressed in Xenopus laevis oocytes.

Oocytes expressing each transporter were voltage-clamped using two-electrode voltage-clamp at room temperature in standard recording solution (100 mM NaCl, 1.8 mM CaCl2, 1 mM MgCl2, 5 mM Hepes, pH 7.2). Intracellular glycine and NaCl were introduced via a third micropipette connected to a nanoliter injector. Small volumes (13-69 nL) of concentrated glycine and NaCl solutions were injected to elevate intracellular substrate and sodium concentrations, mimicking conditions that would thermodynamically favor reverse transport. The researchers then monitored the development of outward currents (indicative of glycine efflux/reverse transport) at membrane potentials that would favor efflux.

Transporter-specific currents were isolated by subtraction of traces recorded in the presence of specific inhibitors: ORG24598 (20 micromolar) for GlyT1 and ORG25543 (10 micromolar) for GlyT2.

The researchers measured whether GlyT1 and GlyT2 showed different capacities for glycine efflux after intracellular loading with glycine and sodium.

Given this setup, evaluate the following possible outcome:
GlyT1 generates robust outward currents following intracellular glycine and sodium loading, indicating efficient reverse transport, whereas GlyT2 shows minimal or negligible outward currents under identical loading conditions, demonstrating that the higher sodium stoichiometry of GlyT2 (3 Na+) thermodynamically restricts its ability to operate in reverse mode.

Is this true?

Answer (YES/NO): NO